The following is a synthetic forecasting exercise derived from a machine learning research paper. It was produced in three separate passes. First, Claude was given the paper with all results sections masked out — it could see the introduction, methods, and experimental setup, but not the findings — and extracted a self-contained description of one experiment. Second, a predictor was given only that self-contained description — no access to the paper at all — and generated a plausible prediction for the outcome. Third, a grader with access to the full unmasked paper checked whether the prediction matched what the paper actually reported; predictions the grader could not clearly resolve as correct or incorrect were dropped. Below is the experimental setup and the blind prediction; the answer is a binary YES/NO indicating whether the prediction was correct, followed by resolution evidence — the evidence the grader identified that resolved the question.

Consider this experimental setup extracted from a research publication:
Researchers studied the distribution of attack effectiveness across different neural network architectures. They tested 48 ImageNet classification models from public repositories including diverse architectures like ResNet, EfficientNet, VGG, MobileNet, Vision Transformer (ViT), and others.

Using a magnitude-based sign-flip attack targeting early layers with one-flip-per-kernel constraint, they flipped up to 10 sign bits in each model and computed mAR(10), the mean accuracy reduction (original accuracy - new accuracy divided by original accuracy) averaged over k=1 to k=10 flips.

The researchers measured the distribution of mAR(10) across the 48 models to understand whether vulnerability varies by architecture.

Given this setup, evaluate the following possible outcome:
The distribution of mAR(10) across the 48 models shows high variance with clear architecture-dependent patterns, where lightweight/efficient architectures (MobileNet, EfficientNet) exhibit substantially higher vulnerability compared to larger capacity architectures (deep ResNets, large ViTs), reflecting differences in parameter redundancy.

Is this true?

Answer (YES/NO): NO